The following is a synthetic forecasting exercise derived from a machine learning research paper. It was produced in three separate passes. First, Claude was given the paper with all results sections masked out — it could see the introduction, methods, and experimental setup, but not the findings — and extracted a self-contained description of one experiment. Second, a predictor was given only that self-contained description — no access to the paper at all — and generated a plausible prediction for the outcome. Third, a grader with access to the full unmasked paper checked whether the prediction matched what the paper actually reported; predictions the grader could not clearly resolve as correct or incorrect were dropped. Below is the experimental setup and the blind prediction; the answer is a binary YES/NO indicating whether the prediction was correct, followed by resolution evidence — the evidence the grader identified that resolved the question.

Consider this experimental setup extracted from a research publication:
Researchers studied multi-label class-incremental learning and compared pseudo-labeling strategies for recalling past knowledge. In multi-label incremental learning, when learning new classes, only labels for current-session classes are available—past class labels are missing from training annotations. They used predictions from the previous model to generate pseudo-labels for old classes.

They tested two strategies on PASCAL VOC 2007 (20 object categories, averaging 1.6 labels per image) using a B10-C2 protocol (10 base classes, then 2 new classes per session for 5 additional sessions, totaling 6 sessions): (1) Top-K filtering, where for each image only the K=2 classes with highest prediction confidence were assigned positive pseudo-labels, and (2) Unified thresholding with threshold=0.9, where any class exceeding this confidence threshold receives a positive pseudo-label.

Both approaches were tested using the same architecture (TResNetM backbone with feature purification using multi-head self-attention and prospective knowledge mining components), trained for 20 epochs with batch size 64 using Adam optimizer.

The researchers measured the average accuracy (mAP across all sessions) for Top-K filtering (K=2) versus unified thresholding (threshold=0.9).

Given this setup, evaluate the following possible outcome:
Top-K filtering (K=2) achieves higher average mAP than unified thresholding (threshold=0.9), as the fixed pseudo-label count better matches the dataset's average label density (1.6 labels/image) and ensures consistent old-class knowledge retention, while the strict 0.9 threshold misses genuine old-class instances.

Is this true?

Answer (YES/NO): NO